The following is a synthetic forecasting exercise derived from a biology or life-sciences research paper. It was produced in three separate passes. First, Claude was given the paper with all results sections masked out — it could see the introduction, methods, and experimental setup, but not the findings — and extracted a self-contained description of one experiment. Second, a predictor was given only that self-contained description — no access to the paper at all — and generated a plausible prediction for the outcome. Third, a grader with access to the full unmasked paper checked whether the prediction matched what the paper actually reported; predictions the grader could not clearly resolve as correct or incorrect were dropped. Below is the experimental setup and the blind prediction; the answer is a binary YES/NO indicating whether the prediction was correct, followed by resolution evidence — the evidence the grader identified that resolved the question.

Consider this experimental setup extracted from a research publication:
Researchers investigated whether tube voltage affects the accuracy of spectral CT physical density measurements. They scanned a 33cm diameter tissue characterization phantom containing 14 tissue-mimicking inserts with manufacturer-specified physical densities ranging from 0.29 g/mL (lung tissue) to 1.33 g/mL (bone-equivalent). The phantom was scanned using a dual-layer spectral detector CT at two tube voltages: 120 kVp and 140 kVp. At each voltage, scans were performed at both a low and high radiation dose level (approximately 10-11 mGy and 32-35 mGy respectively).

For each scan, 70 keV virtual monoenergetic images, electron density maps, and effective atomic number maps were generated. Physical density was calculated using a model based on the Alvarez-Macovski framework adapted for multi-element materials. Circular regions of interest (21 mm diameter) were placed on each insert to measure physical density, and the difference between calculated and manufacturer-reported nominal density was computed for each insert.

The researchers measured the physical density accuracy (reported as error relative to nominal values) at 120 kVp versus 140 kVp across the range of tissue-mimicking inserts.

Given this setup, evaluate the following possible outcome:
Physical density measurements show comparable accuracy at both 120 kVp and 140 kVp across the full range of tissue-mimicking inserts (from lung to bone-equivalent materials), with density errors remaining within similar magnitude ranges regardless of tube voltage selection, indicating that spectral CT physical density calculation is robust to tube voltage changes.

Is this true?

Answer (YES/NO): YES